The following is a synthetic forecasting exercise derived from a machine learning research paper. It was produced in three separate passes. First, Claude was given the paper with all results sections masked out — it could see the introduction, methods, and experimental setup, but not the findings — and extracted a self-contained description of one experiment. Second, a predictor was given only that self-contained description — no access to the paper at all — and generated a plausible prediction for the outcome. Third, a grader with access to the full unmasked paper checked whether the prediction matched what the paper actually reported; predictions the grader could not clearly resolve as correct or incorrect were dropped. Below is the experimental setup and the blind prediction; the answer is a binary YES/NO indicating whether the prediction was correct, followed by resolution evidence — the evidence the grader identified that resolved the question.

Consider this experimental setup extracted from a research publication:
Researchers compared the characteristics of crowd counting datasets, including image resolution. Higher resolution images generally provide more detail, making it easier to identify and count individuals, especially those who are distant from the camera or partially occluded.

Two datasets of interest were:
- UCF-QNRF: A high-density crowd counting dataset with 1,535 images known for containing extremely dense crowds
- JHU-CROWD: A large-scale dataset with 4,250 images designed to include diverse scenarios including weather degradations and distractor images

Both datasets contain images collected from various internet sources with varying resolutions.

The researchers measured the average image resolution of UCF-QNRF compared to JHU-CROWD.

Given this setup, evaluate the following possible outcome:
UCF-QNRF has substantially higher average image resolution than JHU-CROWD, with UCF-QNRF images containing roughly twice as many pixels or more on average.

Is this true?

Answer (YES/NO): YES